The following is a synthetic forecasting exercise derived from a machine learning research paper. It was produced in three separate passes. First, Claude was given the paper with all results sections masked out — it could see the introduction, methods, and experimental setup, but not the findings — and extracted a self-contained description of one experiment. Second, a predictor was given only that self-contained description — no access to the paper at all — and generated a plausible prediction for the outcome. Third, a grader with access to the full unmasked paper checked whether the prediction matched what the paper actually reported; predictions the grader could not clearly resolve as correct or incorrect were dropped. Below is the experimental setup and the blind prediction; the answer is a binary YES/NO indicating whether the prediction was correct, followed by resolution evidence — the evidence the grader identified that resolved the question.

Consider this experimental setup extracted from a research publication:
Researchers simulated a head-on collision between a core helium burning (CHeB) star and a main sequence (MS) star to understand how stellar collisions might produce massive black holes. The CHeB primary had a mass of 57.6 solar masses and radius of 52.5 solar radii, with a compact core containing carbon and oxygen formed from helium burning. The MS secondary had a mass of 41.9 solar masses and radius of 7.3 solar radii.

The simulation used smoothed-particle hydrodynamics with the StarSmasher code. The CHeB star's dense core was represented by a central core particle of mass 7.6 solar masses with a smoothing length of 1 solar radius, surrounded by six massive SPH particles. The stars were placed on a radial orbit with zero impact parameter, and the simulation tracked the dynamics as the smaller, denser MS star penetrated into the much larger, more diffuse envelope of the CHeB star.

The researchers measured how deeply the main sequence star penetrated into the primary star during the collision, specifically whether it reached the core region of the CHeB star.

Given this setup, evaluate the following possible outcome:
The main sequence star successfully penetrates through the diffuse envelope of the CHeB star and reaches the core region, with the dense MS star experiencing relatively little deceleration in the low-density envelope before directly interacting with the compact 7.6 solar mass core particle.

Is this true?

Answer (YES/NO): NO